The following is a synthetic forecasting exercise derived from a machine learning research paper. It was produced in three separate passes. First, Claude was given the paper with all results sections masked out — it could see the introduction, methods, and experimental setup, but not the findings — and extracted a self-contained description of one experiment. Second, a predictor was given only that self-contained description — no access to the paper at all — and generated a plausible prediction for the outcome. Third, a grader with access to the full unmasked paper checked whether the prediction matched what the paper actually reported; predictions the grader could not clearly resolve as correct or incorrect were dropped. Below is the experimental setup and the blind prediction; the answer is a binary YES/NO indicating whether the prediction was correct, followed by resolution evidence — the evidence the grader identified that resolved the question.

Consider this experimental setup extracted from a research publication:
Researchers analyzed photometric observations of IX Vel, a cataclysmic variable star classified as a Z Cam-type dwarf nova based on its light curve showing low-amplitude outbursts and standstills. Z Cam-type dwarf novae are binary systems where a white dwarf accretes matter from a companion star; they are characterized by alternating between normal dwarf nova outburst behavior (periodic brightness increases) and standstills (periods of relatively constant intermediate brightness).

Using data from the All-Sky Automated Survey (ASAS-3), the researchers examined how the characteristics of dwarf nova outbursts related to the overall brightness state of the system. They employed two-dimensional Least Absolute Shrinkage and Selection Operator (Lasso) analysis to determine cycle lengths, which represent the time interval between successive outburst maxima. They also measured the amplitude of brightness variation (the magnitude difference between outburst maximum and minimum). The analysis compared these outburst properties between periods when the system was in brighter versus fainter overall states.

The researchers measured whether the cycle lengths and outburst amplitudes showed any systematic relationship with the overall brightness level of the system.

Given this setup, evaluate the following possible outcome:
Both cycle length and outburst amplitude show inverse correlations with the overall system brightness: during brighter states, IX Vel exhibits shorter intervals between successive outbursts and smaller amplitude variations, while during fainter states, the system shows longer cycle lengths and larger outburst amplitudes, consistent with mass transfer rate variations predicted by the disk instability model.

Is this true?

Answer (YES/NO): YES